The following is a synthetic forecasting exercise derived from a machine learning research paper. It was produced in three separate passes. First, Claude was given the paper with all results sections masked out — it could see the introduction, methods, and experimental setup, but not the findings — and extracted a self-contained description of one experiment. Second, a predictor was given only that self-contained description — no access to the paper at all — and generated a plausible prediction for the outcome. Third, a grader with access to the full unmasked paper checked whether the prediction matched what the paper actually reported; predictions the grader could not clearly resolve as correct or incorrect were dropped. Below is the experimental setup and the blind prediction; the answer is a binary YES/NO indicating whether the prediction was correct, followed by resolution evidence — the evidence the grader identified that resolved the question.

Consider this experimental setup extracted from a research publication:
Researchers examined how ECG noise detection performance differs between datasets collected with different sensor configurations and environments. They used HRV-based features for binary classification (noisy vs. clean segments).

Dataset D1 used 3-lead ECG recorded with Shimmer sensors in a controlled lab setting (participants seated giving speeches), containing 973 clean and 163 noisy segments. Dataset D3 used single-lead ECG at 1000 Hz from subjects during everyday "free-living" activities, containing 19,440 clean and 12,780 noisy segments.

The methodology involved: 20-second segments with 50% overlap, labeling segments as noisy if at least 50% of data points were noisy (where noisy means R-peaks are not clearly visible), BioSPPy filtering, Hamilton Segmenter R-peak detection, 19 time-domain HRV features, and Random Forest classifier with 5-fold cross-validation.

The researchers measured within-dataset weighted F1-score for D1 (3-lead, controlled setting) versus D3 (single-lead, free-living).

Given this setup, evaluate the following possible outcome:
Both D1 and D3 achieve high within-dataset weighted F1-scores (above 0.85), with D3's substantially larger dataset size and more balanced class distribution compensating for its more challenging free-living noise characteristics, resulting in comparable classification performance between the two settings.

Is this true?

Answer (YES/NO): NO